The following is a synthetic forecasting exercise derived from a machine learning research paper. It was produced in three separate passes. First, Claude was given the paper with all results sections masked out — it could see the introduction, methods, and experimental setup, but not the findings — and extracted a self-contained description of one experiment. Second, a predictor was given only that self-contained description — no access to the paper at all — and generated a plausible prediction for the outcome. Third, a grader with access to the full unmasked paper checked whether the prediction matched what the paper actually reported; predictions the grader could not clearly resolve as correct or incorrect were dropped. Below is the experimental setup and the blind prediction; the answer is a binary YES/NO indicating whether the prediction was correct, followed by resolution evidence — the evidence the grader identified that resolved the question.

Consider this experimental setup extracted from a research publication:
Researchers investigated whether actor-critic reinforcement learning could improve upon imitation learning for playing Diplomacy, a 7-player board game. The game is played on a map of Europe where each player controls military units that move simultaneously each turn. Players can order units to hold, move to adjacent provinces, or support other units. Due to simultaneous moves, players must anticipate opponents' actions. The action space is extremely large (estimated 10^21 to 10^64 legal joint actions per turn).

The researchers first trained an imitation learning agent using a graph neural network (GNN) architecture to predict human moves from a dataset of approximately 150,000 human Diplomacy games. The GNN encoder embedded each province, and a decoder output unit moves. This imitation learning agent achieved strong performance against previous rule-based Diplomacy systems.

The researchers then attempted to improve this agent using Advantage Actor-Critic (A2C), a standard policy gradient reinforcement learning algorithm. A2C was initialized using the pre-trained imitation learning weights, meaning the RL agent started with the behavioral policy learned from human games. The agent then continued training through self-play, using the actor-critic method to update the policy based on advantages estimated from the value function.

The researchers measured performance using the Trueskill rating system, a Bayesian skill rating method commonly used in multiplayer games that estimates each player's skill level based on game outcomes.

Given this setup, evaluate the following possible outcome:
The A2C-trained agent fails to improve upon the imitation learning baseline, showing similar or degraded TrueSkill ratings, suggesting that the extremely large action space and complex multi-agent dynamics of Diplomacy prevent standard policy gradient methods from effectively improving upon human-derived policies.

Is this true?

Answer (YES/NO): YES